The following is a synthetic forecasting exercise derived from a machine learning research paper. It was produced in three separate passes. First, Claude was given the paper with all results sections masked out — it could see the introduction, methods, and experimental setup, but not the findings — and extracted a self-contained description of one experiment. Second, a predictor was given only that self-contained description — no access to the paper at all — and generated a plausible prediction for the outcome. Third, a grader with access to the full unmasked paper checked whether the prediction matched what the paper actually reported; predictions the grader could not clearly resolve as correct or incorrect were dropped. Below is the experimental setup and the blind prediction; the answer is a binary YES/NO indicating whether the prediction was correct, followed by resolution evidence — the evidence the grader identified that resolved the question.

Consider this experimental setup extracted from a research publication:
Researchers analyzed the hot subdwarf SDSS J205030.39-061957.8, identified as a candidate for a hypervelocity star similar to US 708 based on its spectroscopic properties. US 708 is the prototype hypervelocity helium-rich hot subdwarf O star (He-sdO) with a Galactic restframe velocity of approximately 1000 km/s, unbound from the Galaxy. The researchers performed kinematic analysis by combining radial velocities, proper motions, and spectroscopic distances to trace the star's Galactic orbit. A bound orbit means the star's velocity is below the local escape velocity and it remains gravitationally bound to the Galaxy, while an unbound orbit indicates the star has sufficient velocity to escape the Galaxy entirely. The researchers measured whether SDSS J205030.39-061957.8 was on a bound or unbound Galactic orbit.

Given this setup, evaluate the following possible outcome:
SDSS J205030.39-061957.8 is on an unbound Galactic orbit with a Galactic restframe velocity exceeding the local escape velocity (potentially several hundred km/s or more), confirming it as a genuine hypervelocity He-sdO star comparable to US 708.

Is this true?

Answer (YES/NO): NO